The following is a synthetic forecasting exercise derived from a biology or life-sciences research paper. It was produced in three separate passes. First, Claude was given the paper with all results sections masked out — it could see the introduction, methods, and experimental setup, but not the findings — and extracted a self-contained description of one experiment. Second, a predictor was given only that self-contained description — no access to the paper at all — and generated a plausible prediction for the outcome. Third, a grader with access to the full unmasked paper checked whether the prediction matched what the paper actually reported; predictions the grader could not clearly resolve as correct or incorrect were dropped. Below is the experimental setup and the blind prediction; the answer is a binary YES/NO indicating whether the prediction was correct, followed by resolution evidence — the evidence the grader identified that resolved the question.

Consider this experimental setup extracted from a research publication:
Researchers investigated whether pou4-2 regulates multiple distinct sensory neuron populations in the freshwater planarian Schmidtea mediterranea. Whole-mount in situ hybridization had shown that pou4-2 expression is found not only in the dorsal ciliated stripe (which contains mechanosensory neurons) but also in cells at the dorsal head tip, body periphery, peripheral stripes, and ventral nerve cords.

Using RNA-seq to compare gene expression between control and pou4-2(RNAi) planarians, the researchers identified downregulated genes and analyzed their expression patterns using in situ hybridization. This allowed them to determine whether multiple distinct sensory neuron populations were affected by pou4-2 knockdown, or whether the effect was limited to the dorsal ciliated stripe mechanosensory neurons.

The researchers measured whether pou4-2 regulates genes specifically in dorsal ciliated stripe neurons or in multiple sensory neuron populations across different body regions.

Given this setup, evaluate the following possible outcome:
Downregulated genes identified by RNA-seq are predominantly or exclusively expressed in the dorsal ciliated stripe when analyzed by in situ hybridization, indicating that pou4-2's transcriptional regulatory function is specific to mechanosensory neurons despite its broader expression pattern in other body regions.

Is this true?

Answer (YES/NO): NO